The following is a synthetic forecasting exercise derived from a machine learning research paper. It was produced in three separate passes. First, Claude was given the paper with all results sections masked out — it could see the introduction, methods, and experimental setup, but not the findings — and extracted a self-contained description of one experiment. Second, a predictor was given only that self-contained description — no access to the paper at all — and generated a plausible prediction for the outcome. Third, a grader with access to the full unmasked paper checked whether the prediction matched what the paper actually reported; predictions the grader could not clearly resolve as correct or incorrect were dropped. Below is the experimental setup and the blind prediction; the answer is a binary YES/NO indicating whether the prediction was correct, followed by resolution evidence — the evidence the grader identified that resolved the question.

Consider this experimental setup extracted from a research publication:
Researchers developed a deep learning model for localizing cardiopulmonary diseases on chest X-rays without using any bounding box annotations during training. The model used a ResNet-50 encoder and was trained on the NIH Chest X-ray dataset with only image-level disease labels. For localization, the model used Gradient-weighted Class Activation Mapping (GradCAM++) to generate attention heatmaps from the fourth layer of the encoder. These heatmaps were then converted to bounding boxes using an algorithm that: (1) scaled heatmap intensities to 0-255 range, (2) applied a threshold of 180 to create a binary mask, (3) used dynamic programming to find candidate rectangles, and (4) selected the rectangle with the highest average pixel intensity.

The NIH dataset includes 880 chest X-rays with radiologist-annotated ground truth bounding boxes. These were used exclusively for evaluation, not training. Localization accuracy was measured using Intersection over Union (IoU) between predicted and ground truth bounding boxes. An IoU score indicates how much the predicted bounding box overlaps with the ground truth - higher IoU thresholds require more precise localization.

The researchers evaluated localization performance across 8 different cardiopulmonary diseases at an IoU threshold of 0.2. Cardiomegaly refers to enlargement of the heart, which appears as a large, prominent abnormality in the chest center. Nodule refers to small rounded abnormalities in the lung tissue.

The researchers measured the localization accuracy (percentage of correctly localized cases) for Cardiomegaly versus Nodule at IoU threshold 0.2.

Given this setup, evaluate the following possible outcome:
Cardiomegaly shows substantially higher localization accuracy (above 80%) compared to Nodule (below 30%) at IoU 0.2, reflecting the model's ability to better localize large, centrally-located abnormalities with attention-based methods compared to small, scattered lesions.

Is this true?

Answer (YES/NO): YES